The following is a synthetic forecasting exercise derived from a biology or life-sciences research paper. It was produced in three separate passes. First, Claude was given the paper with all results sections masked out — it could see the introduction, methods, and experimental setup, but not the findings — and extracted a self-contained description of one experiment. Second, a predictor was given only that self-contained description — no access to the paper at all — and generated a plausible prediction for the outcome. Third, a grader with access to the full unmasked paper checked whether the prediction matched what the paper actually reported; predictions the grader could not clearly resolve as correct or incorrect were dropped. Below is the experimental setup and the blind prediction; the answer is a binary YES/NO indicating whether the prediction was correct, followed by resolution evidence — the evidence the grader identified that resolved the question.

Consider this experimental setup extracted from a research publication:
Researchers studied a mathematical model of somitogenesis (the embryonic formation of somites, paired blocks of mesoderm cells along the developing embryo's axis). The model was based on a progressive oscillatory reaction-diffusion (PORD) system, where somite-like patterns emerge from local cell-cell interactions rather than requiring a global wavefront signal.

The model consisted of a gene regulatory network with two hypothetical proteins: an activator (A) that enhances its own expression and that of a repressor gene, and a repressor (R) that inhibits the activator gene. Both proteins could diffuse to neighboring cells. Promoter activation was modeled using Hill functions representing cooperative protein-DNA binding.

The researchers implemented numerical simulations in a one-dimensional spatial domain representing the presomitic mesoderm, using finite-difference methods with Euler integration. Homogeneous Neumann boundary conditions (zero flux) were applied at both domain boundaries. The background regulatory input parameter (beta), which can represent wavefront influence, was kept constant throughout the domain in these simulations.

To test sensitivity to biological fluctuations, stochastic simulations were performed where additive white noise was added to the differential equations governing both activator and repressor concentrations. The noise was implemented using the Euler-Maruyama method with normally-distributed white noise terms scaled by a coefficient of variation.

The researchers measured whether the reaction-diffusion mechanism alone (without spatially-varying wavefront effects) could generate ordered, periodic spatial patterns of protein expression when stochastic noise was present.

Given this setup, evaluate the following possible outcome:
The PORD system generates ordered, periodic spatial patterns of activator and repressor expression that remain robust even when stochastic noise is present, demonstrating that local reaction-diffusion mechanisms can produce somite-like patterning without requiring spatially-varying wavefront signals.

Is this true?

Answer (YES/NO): NO